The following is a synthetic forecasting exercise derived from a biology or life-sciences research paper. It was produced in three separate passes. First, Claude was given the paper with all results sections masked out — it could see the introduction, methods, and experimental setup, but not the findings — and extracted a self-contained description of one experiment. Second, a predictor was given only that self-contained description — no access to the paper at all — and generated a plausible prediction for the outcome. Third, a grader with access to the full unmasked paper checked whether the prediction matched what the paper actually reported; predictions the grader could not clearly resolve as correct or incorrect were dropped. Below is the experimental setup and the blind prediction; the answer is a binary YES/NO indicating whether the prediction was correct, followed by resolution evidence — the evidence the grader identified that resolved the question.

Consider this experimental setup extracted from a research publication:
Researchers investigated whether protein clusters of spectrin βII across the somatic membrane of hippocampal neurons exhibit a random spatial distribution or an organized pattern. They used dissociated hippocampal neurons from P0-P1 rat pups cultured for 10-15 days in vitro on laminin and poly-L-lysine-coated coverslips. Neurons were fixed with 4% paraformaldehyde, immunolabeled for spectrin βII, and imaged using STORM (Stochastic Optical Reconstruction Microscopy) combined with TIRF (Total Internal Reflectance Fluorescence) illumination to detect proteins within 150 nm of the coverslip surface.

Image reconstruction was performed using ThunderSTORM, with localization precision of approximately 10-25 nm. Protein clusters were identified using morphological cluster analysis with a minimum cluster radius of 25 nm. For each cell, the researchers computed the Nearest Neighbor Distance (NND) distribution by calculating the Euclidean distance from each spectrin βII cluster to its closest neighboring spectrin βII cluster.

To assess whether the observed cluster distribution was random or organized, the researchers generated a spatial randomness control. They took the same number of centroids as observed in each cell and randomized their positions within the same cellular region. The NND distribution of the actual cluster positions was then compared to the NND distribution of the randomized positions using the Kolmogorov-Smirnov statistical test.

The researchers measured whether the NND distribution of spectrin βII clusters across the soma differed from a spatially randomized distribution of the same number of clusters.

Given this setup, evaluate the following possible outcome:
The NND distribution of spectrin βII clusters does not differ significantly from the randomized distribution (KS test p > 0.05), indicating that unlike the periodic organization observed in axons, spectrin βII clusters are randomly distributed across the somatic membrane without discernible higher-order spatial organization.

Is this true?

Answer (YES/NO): NO